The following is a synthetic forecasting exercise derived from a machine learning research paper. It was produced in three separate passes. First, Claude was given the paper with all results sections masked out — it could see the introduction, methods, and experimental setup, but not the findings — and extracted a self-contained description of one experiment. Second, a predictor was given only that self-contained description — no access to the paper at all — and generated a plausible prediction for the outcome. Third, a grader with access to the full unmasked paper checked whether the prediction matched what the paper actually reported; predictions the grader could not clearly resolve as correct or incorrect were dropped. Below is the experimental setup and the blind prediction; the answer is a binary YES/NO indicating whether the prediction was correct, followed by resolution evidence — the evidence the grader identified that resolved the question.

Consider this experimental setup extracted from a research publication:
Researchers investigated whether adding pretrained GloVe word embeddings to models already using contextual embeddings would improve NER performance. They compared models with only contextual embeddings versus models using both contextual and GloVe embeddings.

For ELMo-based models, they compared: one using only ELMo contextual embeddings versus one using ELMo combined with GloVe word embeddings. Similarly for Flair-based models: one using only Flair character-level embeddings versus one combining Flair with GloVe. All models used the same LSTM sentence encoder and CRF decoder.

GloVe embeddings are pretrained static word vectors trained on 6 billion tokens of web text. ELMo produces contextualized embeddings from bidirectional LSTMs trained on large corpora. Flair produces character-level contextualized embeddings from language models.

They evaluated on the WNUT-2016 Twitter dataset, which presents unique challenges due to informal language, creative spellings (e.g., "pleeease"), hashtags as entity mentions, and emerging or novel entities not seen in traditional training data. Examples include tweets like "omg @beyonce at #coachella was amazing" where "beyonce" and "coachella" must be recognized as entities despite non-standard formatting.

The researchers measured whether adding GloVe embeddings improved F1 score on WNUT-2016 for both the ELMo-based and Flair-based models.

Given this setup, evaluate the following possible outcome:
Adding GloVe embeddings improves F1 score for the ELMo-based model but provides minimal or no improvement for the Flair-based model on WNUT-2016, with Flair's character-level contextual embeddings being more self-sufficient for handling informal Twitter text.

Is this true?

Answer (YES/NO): NO